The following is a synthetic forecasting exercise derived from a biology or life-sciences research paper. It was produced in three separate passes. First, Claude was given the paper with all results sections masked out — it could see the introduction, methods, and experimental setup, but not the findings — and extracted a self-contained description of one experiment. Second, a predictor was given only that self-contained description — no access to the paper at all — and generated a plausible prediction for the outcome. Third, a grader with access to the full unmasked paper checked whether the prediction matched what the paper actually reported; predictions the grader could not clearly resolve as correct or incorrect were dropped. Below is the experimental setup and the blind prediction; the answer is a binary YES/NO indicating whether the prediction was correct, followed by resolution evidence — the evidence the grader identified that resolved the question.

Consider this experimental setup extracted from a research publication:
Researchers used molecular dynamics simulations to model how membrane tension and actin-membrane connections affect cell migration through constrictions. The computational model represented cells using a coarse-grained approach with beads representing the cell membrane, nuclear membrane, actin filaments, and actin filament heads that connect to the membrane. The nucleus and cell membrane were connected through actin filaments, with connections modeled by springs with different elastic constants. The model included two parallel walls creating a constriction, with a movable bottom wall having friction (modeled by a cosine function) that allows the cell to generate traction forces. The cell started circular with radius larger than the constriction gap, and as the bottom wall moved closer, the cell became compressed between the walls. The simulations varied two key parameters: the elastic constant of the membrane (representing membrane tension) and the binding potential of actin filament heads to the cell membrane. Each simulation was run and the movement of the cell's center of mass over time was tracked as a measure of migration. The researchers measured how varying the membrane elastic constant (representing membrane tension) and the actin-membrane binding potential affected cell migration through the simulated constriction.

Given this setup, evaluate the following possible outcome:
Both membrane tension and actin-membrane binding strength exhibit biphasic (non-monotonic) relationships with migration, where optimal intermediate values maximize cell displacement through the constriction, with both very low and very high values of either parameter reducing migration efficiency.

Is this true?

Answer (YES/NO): NO